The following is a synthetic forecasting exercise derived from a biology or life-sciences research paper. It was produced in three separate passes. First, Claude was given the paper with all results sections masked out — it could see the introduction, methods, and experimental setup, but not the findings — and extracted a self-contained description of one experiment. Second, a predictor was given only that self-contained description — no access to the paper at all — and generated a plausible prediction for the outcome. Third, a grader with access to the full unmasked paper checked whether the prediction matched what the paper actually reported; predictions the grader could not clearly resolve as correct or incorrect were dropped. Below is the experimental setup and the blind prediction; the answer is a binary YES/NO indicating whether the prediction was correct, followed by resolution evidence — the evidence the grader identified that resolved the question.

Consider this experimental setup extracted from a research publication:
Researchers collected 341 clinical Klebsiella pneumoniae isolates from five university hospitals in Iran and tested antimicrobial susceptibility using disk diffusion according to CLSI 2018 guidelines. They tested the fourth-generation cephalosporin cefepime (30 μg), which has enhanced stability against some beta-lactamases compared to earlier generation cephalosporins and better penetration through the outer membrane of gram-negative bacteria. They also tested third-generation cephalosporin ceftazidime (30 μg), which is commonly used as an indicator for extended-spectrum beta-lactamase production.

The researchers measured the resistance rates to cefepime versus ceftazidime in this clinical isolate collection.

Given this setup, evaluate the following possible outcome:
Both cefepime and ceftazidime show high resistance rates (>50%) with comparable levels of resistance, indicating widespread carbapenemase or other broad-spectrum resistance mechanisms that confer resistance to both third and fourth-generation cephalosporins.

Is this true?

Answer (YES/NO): NO